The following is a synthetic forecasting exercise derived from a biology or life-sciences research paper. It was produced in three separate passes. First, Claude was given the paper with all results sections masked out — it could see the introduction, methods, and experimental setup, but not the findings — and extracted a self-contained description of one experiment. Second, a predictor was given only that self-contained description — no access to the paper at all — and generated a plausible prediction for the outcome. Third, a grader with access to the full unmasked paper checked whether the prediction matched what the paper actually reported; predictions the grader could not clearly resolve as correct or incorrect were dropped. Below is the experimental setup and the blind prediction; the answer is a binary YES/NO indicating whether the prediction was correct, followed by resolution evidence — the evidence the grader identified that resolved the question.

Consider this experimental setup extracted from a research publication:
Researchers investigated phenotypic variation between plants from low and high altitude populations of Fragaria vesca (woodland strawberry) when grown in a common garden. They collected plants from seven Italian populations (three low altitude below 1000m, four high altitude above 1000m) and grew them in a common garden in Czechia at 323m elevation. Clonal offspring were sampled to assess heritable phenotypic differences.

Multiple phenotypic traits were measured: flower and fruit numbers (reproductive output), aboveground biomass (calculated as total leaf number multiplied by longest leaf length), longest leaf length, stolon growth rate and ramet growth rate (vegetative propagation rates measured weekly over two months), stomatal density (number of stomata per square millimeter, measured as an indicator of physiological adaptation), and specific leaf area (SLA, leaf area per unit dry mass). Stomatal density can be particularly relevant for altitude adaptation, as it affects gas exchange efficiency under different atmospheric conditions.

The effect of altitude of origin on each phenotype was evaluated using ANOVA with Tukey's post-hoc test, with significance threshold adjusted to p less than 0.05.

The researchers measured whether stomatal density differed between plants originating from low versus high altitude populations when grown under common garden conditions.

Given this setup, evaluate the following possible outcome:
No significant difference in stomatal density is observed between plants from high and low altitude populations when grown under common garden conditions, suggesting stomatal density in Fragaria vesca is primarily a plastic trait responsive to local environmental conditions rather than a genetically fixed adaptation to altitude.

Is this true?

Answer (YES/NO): YES